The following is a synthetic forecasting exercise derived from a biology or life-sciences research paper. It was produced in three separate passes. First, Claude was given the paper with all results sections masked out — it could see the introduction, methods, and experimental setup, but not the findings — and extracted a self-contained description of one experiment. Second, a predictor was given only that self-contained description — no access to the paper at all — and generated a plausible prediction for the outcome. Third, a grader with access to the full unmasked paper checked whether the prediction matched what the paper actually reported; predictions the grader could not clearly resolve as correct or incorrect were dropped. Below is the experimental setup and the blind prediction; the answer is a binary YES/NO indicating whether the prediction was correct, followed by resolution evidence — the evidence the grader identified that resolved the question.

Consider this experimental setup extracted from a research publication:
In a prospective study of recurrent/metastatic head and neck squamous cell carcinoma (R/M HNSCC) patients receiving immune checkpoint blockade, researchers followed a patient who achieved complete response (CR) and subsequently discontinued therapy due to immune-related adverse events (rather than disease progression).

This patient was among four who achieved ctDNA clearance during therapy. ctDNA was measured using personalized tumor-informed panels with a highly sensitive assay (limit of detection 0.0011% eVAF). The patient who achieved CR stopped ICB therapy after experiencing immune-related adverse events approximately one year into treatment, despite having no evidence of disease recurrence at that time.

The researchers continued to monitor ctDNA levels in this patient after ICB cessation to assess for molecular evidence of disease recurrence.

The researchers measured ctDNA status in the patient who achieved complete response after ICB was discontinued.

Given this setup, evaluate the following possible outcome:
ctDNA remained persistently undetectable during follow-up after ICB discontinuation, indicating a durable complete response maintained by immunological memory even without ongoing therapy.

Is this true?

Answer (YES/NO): YES